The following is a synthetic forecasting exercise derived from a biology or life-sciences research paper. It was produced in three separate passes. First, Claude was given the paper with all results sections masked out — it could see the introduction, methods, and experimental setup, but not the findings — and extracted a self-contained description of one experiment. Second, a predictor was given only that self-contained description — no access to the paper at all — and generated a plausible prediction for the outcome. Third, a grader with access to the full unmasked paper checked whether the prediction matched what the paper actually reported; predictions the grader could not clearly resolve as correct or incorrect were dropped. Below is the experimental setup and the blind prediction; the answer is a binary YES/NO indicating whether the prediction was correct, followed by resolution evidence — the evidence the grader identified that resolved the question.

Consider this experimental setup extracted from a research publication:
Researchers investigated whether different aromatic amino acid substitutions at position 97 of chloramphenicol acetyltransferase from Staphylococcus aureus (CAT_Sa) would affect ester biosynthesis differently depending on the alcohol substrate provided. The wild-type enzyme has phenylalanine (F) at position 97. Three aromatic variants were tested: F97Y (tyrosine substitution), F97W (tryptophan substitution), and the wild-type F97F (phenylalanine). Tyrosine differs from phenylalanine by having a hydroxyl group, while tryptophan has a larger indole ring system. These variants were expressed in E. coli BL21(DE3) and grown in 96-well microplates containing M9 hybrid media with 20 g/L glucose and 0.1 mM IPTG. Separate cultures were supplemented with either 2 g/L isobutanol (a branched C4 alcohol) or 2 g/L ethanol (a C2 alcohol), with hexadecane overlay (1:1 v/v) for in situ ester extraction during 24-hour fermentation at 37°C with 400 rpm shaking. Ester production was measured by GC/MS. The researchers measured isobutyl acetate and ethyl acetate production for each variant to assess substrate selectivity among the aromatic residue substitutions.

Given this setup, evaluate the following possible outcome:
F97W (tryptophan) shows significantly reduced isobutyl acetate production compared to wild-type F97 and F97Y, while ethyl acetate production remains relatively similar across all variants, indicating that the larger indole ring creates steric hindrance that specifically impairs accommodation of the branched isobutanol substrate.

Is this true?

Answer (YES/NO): NO